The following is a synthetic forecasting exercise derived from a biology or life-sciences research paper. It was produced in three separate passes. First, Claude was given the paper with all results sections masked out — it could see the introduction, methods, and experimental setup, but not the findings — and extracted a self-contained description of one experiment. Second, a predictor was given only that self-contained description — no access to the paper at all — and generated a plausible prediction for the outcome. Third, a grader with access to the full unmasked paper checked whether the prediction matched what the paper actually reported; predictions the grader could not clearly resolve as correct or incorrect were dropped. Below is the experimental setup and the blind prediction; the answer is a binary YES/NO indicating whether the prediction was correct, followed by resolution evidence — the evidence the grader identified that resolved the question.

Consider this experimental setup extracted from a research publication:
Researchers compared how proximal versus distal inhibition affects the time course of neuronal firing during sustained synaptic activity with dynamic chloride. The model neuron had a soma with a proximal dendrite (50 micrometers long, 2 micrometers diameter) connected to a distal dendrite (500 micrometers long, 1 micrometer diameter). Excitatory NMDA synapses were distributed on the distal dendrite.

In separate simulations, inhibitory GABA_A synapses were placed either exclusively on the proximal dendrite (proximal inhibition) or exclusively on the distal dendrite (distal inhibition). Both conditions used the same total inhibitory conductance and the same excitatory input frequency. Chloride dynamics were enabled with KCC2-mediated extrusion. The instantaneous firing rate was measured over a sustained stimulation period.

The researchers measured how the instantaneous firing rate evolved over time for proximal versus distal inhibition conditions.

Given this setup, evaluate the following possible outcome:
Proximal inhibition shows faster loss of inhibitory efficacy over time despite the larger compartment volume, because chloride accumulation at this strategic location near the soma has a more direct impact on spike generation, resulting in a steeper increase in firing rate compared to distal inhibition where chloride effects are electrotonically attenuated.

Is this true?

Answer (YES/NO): NO